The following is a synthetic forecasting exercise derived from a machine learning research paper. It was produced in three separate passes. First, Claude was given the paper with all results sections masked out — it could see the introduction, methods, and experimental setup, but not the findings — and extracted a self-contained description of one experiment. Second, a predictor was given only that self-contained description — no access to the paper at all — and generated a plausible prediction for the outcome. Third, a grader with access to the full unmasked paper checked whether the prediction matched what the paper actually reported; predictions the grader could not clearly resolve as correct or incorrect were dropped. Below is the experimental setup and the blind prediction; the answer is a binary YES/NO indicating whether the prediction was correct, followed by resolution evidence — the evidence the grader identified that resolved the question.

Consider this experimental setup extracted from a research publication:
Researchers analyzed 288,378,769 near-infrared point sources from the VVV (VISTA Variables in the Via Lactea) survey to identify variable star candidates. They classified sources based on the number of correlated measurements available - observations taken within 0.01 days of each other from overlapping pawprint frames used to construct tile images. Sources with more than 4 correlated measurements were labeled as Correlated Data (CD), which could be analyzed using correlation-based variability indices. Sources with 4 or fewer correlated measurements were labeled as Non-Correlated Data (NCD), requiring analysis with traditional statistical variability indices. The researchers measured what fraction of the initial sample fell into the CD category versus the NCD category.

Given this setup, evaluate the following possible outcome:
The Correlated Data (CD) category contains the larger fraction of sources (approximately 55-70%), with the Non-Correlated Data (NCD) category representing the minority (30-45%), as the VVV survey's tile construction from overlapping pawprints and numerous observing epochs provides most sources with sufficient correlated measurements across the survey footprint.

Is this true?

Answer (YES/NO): NO